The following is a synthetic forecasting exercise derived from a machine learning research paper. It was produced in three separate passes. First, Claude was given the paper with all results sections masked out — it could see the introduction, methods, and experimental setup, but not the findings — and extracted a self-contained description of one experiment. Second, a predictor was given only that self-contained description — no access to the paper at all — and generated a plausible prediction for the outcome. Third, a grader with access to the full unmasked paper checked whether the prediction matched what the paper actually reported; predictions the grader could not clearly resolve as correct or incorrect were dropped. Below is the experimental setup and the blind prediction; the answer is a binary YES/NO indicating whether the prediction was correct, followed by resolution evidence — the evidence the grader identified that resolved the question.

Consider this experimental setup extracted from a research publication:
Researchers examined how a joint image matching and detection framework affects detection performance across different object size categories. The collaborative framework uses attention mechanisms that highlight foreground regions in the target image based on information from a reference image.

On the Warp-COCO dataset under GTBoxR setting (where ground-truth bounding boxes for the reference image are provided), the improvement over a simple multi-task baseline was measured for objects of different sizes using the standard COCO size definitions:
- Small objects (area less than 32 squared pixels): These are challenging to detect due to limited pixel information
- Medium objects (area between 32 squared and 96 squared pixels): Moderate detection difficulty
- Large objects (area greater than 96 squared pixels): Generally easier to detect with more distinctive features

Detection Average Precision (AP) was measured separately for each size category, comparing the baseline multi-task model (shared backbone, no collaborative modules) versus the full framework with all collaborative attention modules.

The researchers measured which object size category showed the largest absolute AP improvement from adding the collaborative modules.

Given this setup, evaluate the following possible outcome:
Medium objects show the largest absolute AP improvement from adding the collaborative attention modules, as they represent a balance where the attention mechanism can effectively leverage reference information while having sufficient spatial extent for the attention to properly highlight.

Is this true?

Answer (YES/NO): YES